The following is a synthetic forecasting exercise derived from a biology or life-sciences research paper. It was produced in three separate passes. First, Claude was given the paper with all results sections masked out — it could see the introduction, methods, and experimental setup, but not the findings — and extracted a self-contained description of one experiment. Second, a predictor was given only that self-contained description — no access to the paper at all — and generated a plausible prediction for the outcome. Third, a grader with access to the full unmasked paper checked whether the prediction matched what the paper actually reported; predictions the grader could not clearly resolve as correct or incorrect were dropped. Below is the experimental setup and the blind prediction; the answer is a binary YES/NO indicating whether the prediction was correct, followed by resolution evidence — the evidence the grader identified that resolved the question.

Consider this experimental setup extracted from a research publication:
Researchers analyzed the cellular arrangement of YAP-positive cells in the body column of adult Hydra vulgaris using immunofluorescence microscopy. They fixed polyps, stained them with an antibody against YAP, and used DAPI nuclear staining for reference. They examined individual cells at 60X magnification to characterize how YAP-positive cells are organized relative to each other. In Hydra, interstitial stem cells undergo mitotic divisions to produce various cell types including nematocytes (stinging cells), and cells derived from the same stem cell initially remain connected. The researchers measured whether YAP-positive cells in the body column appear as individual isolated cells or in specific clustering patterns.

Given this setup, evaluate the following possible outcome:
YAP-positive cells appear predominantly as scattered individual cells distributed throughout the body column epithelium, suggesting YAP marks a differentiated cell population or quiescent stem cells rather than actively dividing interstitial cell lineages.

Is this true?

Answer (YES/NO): NO